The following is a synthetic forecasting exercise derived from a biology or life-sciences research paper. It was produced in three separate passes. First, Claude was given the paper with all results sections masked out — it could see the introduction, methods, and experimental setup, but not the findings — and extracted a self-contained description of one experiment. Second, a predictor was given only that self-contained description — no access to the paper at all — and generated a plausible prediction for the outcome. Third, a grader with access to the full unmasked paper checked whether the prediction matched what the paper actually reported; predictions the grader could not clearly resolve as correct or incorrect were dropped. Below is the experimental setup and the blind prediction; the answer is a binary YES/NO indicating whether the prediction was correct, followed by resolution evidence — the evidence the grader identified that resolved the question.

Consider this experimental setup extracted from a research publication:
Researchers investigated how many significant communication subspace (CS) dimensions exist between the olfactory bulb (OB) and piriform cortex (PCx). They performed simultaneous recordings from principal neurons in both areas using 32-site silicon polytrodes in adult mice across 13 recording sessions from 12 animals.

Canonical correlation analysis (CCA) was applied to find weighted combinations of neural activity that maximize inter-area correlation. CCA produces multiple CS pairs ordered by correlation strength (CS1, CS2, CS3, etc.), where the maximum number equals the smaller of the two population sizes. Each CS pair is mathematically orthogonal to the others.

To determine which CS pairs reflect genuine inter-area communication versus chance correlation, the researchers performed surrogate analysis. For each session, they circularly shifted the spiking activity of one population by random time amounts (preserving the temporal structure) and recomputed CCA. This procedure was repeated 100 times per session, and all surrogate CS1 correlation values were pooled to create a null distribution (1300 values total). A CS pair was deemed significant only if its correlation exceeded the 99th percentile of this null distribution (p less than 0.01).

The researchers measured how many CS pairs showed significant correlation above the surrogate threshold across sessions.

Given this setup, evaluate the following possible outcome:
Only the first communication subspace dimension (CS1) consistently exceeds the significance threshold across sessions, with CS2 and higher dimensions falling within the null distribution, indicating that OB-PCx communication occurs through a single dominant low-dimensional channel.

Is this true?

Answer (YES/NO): NO